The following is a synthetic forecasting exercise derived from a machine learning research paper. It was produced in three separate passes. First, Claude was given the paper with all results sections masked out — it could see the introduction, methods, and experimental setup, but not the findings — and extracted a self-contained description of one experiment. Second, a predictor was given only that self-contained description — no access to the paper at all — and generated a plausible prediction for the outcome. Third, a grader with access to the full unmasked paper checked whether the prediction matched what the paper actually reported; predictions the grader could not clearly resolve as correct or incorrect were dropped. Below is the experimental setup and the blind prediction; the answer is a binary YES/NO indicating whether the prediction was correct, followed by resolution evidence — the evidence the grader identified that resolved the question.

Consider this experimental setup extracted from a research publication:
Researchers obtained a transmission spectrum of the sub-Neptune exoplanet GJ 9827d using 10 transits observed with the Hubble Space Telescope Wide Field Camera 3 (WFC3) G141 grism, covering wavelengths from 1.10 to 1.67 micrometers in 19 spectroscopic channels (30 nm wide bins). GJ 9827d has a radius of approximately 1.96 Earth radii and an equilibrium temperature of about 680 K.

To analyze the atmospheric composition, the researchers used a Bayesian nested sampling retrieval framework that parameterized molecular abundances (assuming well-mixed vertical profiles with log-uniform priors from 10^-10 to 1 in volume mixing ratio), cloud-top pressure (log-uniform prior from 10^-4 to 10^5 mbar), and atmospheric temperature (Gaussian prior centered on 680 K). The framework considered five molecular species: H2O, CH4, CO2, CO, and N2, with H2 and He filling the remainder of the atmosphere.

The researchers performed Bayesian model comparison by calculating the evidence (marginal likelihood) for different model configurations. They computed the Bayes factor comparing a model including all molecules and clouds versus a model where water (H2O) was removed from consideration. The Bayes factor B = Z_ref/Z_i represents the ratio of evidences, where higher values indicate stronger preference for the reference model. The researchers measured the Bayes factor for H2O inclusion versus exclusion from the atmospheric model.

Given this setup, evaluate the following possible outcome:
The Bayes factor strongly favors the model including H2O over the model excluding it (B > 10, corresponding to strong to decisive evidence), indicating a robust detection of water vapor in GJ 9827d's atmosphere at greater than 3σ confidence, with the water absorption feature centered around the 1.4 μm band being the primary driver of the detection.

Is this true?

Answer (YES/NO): YES